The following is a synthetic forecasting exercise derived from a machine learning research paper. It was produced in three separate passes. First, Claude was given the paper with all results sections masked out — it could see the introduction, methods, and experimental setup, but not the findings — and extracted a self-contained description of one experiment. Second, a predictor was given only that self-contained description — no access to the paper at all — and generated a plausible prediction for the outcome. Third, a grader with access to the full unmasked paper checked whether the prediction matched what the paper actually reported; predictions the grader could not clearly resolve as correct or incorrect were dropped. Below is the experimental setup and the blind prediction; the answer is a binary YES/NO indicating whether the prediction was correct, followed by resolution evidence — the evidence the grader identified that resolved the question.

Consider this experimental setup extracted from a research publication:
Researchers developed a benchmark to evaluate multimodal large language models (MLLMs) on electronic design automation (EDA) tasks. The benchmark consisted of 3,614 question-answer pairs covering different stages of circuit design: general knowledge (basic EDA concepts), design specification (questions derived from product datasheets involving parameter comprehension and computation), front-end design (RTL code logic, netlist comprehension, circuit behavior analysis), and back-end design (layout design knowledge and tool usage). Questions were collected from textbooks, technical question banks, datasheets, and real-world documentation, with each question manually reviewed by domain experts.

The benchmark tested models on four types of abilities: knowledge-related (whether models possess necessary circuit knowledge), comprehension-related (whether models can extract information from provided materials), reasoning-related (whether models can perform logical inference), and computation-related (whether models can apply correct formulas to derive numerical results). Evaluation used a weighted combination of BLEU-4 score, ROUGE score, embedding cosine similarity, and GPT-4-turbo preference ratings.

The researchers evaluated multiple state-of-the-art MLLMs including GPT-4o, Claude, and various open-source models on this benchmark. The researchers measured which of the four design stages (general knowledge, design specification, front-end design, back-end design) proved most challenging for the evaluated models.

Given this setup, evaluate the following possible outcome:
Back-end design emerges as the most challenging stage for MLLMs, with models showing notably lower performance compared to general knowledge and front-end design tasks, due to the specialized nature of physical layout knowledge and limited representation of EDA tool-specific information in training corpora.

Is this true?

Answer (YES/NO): YES